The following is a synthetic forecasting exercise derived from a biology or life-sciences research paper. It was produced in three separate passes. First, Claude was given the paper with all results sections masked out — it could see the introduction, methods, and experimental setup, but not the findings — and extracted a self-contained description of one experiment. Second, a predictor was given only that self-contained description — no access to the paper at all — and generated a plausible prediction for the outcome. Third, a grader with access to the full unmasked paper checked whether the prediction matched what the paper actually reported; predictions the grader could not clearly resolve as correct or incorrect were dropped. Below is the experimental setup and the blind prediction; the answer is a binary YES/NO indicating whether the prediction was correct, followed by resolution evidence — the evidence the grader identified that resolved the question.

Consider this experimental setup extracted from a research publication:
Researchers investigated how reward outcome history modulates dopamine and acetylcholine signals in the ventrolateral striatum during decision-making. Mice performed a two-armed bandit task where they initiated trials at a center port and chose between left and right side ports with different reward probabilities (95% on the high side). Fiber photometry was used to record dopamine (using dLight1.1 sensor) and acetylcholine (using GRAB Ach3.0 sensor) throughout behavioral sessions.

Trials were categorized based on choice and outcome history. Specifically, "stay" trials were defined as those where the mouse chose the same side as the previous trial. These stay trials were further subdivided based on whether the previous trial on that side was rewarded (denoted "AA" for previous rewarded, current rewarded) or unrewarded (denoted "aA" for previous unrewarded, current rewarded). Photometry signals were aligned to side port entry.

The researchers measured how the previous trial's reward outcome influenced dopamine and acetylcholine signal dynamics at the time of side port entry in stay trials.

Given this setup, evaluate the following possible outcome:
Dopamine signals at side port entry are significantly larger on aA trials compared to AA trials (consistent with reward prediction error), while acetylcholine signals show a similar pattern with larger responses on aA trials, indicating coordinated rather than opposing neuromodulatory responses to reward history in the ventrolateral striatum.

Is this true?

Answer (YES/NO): NO